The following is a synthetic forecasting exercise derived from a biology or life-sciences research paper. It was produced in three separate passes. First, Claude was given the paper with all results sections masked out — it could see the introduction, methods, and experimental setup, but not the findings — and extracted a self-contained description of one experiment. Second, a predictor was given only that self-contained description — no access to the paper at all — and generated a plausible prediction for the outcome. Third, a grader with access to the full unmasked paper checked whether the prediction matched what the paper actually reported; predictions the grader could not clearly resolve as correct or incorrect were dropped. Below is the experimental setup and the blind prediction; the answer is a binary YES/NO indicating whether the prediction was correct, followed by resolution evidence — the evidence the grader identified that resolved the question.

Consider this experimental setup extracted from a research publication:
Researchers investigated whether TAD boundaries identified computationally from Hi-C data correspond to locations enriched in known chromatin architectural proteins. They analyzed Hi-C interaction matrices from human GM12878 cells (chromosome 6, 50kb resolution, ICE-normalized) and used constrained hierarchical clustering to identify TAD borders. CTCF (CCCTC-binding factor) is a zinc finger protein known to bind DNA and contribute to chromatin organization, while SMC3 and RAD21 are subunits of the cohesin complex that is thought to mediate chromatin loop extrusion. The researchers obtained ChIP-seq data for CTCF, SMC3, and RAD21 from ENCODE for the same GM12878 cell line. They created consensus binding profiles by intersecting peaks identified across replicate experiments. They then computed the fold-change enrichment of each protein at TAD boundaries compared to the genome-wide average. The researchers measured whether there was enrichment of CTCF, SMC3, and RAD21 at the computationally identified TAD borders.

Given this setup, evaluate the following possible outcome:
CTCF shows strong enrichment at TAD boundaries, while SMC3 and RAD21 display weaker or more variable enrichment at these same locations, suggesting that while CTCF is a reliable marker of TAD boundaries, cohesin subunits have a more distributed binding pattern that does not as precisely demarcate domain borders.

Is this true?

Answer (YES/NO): NO